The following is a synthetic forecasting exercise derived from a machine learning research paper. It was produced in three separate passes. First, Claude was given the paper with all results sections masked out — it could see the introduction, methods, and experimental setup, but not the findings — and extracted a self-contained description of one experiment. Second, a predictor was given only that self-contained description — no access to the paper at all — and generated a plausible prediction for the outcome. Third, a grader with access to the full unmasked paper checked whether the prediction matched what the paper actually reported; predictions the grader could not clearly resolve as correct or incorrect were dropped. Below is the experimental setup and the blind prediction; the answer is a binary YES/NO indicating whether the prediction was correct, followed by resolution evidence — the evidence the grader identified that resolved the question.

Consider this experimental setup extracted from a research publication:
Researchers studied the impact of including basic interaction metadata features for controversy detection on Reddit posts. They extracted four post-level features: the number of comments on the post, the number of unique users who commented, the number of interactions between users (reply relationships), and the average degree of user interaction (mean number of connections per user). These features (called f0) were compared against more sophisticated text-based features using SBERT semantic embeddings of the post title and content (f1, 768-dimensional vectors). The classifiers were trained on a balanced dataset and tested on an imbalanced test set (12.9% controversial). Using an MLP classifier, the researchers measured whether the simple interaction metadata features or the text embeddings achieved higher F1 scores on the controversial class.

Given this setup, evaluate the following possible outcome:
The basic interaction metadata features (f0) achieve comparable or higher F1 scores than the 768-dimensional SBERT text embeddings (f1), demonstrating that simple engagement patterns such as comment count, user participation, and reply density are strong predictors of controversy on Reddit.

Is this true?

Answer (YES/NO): NO